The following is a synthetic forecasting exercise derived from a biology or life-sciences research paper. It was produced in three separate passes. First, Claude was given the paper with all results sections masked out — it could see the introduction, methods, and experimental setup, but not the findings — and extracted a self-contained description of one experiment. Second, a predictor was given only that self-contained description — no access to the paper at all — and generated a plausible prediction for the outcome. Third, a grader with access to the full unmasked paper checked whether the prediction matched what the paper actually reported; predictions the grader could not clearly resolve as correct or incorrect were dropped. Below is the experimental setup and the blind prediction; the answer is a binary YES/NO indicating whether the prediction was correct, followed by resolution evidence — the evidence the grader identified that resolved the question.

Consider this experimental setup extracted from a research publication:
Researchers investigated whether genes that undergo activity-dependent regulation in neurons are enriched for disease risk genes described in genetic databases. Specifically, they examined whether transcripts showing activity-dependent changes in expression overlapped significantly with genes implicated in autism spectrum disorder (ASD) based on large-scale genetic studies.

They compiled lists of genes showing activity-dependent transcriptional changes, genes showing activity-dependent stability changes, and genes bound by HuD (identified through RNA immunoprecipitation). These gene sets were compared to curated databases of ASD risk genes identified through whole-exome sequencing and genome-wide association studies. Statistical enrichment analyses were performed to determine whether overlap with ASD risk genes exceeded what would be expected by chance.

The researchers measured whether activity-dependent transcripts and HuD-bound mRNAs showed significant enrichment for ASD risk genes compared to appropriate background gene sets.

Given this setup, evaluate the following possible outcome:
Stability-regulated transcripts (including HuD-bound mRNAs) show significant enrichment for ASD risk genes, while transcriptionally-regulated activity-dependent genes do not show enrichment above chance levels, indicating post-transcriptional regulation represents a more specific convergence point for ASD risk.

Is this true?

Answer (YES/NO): NO